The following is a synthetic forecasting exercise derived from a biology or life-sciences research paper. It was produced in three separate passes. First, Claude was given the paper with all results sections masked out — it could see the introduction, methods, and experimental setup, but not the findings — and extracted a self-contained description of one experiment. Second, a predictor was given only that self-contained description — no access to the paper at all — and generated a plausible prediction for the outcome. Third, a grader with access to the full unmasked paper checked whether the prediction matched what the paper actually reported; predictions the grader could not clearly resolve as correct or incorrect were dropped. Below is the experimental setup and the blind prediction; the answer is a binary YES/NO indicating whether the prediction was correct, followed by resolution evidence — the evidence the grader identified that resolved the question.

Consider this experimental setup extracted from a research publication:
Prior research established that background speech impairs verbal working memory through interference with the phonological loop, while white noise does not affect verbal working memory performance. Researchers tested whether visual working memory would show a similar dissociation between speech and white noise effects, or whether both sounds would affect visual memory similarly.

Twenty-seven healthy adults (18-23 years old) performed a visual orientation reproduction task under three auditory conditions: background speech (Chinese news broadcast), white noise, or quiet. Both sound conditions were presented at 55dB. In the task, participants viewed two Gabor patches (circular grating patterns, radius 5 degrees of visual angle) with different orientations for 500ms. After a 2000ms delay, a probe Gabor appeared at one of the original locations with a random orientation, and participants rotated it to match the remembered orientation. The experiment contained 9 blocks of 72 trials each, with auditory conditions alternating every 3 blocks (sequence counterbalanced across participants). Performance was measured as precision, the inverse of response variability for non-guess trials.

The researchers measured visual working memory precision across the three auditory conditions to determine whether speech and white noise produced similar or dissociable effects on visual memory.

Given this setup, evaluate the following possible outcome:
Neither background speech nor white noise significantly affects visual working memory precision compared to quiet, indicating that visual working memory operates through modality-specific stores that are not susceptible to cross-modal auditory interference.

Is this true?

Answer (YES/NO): NO